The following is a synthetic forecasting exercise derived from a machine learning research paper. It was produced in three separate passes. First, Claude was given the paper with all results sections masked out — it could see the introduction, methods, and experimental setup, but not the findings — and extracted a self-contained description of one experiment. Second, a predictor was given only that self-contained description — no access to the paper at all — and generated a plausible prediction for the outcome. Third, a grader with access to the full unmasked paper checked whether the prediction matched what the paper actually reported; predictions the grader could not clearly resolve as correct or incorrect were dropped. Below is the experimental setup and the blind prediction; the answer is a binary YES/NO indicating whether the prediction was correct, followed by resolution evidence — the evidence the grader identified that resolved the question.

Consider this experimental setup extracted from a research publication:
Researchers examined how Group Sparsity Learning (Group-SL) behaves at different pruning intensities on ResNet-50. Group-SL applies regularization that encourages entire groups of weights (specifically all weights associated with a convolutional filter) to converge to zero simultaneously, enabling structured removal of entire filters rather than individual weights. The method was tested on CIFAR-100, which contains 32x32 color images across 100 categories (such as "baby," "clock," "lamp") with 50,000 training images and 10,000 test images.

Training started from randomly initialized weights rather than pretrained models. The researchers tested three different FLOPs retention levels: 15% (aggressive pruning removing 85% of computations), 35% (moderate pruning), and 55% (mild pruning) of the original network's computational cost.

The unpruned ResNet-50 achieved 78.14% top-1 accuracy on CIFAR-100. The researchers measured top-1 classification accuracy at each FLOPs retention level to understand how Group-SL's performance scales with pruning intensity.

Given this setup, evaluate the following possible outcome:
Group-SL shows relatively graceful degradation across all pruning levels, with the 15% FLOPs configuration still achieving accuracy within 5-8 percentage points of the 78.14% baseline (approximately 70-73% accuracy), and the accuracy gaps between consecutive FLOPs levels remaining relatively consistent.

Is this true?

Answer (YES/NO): NO